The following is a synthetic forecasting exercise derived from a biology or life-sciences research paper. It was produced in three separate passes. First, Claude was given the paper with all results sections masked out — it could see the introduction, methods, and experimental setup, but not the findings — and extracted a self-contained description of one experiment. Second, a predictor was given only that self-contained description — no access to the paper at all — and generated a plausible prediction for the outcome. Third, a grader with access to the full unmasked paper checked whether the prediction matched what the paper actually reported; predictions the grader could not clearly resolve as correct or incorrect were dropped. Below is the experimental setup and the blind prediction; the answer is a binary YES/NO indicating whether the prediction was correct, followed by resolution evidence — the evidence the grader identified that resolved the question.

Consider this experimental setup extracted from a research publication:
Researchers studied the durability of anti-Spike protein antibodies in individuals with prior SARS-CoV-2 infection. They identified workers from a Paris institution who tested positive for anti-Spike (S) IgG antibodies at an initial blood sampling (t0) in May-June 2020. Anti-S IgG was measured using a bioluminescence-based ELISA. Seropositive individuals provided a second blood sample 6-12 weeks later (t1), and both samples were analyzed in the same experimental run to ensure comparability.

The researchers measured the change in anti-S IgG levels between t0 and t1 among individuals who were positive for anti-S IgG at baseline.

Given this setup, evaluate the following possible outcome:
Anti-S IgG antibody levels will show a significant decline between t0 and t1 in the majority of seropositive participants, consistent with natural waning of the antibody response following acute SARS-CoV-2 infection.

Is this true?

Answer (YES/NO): YES